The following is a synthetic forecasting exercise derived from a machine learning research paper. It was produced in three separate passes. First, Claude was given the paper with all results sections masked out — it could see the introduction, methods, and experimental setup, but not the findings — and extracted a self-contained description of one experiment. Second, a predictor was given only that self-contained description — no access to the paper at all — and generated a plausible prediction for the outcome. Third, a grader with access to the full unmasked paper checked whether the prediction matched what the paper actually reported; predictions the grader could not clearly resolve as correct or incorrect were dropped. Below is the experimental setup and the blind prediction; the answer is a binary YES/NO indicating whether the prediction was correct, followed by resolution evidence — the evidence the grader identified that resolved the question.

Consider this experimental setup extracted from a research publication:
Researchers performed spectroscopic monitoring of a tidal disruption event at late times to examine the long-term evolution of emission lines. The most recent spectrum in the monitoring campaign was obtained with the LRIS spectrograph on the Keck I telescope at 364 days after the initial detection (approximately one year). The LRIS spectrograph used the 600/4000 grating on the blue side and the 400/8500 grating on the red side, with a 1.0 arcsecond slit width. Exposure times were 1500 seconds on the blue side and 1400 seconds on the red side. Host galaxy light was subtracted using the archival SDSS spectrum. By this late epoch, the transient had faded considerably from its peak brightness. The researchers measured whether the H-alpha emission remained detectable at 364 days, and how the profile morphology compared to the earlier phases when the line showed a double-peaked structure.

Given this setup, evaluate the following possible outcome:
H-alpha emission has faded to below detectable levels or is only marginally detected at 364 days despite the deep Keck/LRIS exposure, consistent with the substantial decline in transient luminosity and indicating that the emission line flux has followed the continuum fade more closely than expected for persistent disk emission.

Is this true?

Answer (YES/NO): NO